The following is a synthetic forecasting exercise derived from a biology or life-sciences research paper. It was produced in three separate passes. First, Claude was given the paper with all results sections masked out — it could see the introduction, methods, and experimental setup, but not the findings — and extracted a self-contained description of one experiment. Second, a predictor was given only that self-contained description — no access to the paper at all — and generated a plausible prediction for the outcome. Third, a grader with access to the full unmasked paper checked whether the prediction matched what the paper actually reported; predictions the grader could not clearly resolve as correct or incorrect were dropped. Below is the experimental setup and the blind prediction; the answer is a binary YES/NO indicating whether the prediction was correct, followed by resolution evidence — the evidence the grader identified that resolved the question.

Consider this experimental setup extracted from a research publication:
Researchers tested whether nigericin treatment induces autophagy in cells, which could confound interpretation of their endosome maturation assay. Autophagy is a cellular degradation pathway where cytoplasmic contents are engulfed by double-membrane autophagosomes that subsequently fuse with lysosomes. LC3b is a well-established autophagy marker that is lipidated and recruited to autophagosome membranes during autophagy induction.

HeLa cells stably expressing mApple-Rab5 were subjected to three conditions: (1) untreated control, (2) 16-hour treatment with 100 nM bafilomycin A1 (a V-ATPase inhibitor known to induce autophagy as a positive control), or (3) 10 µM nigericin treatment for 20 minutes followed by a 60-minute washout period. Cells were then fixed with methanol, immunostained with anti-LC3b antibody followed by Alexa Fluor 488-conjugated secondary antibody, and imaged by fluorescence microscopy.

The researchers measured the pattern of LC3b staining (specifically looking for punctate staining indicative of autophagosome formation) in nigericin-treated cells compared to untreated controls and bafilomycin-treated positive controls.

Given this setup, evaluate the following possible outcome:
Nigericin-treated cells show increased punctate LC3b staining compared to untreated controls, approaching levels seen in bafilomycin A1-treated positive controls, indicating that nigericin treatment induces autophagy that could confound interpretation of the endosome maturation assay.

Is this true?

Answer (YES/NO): NO